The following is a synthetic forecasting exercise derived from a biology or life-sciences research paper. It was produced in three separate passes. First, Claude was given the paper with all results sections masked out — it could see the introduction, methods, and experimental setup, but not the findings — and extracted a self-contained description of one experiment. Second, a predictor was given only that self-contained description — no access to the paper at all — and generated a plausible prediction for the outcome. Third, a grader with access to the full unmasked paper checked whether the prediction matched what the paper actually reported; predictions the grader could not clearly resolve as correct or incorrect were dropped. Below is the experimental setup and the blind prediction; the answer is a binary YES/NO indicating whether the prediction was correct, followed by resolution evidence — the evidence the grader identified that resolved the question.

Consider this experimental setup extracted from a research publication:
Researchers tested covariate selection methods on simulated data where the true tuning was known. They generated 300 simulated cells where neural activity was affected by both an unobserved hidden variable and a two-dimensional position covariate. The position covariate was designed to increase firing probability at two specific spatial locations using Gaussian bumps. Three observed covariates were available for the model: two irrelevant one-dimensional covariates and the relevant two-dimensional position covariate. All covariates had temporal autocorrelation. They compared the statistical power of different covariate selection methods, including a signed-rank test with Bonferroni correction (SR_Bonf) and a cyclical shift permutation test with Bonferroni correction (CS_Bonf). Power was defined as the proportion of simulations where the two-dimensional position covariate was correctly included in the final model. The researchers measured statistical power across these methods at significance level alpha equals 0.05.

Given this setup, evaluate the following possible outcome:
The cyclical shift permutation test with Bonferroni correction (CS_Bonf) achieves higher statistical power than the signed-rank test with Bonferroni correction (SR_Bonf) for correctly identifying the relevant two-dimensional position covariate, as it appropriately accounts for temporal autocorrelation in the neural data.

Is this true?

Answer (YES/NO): YES